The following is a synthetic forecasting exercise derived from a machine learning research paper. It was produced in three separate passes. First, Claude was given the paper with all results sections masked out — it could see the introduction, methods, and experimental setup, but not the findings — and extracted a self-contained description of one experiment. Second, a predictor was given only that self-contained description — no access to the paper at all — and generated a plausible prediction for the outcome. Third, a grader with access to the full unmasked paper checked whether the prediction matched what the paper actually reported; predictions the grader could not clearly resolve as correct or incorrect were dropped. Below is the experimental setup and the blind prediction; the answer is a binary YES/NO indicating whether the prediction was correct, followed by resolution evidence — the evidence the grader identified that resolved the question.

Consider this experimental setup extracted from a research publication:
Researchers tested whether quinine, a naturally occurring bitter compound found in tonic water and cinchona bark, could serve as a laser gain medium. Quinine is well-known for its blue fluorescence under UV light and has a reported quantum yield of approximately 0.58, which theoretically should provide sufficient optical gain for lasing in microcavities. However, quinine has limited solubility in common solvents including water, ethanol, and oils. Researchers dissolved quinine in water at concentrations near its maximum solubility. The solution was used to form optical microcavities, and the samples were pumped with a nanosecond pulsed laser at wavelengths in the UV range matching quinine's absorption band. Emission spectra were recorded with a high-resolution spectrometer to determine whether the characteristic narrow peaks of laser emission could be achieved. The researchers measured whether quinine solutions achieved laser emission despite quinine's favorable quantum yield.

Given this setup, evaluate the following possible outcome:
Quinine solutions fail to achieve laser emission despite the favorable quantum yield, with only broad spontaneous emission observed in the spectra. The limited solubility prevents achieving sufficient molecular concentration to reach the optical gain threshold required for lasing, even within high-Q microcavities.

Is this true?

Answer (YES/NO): YES